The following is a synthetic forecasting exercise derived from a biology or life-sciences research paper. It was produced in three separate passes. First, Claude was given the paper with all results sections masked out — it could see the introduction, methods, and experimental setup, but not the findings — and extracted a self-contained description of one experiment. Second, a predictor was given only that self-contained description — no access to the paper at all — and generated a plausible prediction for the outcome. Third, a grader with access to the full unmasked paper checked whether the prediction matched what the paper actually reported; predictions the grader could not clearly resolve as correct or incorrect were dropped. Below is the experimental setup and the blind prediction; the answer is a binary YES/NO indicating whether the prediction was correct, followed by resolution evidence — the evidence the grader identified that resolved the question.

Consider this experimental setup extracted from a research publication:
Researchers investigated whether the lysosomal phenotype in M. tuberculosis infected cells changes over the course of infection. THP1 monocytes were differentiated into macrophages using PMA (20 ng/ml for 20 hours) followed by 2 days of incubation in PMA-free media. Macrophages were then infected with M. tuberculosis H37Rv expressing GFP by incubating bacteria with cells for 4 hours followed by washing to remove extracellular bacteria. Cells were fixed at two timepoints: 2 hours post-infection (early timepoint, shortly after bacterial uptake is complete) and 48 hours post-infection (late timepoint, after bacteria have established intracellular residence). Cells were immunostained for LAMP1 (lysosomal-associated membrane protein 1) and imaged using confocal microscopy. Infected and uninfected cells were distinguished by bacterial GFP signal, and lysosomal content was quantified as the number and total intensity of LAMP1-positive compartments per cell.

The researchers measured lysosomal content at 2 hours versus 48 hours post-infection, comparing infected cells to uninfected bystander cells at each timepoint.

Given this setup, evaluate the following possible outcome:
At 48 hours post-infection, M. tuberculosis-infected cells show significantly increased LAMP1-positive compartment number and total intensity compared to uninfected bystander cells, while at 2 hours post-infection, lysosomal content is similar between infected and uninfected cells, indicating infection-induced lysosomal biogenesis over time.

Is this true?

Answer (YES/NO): NO